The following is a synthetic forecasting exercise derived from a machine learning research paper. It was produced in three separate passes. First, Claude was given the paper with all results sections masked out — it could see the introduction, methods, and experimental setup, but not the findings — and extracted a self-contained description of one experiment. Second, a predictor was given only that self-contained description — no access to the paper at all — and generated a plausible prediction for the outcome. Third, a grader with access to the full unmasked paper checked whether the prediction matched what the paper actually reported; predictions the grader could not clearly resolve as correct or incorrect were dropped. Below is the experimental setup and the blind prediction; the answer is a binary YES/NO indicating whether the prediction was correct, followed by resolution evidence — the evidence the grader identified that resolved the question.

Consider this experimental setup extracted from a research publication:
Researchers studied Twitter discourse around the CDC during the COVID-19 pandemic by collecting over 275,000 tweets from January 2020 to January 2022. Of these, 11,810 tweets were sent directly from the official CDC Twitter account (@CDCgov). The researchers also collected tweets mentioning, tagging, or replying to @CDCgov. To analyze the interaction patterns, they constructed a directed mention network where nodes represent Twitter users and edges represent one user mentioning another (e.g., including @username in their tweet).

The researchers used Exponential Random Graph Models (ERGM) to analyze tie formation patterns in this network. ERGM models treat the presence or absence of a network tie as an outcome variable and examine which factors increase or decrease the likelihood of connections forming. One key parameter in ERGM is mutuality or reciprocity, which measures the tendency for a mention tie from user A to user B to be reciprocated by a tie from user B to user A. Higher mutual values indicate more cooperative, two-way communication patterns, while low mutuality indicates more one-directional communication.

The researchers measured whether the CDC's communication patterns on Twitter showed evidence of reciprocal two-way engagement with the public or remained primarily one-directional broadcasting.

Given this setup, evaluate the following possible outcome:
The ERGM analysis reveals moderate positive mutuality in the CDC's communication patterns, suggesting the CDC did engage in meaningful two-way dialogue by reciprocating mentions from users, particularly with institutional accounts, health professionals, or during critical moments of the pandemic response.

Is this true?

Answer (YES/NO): NO